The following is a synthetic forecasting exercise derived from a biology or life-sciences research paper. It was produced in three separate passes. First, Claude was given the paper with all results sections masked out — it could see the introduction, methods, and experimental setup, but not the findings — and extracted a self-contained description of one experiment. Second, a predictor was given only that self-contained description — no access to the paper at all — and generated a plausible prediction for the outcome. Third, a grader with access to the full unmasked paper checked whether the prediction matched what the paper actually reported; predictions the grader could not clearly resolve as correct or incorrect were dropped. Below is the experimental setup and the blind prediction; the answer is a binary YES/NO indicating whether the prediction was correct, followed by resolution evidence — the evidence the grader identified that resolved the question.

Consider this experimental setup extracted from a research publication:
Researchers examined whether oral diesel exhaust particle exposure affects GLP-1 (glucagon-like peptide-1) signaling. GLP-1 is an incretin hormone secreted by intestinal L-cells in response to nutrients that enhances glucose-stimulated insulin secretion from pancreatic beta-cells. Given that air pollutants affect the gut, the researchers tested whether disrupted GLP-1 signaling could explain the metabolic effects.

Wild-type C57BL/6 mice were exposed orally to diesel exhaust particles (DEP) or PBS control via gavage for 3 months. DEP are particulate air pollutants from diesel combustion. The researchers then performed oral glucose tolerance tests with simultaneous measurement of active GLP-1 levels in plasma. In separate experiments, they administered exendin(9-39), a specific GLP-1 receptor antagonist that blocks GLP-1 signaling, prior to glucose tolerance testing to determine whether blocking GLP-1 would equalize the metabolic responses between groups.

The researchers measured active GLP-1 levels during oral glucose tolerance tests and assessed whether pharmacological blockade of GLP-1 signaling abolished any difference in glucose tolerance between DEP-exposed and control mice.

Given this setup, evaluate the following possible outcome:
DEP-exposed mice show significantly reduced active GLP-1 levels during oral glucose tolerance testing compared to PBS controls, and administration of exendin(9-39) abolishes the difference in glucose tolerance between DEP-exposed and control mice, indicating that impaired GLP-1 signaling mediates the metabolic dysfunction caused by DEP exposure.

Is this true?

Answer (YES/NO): NO